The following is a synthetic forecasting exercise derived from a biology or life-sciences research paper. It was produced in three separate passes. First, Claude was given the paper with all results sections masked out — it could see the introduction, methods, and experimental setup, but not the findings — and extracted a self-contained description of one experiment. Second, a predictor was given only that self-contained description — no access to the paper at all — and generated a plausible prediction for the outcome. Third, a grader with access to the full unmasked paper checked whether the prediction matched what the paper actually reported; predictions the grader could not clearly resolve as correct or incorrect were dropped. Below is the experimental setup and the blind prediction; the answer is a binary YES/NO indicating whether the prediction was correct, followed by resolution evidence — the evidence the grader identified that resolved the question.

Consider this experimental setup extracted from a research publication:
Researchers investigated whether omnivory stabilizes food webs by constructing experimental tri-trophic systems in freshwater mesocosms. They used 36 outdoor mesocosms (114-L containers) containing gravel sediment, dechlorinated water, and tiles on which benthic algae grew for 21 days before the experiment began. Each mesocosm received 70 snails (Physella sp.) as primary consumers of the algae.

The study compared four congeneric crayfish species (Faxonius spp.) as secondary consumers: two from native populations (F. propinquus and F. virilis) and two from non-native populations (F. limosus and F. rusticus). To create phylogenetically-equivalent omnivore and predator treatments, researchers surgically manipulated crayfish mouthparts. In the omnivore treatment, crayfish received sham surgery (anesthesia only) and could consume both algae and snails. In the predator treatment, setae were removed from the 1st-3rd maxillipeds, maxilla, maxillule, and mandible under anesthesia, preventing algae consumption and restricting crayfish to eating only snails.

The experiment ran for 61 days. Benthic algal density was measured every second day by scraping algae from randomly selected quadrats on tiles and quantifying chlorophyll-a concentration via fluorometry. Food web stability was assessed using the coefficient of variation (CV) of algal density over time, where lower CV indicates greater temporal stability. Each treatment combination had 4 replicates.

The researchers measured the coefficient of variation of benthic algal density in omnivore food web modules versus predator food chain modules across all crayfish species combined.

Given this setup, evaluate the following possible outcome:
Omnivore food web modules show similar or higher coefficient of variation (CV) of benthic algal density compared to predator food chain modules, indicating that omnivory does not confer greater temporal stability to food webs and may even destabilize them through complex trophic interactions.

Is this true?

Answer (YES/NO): NO